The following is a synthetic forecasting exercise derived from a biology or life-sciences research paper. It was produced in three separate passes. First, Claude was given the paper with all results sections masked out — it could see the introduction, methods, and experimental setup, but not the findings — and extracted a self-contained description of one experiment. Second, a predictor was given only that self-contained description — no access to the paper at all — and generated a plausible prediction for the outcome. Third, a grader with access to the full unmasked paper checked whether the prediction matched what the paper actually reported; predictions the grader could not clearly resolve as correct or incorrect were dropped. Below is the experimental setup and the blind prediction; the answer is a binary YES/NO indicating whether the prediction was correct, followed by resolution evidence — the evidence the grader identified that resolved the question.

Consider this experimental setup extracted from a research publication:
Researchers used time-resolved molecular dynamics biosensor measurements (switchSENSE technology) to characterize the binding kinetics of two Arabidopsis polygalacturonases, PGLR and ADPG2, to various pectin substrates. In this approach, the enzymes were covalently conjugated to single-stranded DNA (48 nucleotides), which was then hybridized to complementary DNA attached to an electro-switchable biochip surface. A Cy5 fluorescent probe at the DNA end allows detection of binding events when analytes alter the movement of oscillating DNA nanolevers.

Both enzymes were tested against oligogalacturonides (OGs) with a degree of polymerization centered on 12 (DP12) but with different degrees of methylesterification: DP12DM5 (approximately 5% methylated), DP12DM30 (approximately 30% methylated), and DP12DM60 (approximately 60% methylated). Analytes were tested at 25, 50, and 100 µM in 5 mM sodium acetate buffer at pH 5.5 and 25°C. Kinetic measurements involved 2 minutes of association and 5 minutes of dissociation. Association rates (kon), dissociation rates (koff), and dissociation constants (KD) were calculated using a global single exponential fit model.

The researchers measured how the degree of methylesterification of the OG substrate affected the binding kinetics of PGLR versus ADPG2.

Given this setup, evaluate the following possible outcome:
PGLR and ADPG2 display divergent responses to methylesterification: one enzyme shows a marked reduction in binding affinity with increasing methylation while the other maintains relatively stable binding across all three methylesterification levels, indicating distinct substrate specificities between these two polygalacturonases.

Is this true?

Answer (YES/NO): YES